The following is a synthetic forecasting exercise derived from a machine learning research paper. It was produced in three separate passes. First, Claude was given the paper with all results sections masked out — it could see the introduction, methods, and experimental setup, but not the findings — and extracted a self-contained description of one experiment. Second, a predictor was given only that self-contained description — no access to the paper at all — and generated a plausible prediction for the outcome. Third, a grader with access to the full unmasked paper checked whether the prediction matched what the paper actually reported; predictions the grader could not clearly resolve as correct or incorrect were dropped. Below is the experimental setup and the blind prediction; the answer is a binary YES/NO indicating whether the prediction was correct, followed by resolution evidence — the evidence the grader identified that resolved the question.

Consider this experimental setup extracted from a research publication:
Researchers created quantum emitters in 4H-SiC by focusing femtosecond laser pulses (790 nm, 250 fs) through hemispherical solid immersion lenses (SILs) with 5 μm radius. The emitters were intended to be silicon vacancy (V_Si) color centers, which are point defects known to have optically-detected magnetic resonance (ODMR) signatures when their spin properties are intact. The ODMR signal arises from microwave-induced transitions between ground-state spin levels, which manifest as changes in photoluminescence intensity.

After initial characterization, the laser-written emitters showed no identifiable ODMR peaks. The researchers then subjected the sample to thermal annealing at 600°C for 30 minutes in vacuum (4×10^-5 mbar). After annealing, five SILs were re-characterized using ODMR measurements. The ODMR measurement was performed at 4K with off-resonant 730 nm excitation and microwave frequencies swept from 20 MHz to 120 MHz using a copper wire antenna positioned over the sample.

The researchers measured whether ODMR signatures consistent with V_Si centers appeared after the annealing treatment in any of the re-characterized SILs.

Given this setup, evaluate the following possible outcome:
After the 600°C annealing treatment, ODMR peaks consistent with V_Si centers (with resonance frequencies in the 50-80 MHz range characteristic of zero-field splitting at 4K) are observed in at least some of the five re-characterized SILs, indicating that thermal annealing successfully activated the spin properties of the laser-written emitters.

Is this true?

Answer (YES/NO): YES